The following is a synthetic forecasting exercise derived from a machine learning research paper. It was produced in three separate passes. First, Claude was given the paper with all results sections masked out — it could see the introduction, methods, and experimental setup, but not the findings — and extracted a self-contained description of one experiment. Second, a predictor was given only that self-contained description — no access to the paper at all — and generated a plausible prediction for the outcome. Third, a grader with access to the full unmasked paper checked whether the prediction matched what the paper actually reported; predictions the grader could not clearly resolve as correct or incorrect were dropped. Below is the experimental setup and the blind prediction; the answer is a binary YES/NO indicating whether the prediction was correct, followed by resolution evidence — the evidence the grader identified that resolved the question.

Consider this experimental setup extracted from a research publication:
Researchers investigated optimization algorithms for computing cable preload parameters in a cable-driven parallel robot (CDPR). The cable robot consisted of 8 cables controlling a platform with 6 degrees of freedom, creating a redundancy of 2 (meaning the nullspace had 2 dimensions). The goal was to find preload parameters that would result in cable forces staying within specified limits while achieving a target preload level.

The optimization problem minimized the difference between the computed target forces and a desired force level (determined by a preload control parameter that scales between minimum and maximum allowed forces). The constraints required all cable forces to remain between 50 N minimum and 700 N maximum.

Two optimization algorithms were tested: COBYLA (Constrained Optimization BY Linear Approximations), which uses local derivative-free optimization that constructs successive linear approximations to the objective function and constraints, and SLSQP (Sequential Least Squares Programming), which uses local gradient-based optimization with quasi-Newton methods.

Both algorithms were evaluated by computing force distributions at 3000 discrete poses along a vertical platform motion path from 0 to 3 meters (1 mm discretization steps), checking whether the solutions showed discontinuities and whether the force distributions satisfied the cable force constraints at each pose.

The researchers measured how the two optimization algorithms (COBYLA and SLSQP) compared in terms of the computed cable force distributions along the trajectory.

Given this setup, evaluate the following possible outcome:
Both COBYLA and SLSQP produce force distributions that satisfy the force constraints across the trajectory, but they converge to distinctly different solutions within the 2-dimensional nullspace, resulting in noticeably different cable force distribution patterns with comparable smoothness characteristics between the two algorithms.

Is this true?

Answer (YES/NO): NO